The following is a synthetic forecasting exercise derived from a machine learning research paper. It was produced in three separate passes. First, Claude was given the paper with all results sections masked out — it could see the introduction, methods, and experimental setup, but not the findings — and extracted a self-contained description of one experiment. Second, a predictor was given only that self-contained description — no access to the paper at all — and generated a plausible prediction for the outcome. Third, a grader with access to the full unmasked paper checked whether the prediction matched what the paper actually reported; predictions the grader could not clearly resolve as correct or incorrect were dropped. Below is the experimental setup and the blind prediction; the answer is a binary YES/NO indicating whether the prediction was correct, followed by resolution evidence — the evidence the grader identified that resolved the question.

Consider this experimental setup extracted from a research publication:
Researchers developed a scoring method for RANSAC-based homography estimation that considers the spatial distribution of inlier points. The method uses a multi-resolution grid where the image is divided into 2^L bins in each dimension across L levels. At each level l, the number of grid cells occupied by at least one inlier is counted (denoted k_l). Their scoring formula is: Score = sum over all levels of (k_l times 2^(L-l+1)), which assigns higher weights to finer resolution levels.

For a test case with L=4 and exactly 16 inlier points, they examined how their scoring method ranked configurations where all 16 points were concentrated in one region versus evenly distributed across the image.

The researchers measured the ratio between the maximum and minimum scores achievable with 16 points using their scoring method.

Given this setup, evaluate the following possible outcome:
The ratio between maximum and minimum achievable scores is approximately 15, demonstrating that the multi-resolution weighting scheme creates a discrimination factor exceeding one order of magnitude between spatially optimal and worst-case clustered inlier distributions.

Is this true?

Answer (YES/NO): NO